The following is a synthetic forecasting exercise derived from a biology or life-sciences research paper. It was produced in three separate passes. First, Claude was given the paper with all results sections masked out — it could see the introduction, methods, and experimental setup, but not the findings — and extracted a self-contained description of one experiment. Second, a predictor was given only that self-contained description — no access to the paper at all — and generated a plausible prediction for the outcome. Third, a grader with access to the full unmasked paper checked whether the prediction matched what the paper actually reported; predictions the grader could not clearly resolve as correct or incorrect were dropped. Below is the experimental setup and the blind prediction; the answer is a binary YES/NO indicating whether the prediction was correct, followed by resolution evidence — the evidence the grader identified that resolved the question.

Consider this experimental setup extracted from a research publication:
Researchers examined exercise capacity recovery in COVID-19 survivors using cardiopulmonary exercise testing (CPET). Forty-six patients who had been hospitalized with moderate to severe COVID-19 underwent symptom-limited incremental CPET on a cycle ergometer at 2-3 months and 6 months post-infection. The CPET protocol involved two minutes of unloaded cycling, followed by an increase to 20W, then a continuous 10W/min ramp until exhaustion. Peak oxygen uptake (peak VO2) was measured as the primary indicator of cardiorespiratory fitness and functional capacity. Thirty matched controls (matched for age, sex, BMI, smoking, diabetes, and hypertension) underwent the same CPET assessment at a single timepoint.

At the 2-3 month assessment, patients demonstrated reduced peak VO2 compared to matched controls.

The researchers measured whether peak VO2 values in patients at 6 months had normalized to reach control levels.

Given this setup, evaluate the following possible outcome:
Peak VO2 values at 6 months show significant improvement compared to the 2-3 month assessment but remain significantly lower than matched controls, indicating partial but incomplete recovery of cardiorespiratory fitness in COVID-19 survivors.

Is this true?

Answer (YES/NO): YES